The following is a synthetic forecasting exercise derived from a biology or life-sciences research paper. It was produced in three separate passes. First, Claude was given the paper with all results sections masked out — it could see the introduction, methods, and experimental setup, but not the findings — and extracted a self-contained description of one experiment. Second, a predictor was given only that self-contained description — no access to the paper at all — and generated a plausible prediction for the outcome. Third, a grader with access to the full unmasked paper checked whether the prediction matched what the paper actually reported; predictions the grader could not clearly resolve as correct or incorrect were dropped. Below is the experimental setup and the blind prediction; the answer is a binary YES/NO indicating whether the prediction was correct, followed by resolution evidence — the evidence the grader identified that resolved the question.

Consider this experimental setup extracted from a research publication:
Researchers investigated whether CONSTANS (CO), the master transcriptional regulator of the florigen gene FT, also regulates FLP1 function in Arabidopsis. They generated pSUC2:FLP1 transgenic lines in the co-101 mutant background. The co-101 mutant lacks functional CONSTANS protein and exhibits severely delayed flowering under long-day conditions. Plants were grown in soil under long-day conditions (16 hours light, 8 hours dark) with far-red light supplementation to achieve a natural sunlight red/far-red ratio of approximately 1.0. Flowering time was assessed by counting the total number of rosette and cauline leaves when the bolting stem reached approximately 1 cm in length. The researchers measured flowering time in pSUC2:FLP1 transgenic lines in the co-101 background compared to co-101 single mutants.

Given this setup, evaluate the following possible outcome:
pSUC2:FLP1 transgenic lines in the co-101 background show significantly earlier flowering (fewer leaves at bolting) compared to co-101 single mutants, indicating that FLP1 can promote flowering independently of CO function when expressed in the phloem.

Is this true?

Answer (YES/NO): YES